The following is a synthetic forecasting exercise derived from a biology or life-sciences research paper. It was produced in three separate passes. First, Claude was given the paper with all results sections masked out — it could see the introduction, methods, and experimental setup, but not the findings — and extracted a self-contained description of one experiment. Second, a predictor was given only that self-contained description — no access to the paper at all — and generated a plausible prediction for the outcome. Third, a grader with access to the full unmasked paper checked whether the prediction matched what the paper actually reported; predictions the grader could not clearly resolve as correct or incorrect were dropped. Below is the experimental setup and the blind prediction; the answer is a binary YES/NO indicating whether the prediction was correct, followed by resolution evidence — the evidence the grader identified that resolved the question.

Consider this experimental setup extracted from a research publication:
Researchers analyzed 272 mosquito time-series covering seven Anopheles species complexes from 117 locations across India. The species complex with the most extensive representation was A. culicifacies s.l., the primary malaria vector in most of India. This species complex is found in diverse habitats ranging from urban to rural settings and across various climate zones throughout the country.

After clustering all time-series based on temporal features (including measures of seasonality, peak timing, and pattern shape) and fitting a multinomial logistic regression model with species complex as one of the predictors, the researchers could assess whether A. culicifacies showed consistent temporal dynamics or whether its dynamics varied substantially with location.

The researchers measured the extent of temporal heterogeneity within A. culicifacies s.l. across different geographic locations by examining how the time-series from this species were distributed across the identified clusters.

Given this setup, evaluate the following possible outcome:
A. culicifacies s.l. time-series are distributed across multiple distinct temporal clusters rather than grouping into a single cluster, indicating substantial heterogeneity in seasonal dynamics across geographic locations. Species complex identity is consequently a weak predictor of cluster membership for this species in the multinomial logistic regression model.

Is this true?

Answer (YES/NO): NO